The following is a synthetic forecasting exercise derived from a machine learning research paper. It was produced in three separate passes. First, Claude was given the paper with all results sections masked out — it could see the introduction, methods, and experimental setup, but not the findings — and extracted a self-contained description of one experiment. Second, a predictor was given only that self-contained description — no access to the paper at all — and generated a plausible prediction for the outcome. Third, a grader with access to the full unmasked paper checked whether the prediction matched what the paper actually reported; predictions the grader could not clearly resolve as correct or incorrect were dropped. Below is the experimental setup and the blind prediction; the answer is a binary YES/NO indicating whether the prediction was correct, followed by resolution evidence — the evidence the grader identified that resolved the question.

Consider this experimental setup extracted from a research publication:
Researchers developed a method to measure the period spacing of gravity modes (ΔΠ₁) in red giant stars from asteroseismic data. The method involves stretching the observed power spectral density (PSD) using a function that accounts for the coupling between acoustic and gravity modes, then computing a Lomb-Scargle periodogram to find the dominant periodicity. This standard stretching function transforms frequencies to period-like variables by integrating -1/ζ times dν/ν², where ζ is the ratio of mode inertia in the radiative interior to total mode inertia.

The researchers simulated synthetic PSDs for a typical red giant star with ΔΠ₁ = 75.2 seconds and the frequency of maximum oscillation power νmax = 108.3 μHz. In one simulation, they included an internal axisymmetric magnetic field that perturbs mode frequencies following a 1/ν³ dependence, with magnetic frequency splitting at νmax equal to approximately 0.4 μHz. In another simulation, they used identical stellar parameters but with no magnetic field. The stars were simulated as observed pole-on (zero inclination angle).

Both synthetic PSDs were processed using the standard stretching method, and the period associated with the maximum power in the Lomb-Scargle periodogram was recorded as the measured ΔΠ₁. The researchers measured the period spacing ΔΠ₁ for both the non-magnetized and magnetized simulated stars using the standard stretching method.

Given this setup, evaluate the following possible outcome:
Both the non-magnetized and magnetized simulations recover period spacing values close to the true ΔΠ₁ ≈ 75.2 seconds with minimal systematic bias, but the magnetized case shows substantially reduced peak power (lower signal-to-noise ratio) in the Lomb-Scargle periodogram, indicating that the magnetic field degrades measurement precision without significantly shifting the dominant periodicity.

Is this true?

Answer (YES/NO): NO